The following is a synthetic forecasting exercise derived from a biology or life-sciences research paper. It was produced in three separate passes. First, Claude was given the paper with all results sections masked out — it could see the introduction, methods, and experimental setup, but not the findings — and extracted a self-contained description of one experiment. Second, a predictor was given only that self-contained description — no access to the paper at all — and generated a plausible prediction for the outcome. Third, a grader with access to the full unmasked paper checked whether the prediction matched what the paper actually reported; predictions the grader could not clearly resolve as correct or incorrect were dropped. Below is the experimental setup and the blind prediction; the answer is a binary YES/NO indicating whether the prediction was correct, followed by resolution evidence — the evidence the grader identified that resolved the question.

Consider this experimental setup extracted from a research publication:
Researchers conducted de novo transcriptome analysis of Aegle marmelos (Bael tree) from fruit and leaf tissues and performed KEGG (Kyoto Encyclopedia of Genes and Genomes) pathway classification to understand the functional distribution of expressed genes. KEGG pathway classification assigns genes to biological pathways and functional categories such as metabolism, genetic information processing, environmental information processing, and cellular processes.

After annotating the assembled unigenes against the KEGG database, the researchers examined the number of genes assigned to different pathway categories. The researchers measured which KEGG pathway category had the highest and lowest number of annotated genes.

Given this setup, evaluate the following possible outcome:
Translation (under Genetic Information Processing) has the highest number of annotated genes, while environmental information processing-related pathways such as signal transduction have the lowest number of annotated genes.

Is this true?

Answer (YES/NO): NO